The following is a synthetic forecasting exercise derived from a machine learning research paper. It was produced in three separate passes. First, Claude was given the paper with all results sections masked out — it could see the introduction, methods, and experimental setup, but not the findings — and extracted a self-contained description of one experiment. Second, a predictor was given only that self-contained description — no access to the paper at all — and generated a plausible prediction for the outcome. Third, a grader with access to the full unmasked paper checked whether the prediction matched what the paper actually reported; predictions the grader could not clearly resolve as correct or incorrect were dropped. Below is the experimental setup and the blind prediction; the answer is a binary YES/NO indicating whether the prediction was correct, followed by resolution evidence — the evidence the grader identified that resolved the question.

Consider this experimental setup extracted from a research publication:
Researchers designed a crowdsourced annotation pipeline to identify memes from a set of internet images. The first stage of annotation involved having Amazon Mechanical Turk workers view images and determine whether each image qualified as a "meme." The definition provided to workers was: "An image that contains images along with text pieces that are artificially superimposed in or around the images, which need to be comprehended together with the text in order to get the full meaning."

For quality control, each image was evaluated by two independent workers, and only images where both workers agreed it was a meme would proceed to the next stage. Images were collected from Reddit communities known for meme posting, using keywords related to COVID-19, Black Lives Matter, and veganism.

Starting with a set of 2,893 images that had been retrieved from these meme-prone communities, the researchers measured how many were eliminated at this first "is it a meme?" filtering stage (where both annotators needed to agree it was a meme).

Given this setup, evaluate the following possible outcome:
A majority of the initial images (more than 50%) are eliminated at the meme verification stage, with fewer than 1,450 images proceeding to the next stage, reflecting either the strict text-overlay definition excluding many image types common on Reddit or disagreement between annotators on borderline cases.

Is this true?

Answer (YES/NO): NO